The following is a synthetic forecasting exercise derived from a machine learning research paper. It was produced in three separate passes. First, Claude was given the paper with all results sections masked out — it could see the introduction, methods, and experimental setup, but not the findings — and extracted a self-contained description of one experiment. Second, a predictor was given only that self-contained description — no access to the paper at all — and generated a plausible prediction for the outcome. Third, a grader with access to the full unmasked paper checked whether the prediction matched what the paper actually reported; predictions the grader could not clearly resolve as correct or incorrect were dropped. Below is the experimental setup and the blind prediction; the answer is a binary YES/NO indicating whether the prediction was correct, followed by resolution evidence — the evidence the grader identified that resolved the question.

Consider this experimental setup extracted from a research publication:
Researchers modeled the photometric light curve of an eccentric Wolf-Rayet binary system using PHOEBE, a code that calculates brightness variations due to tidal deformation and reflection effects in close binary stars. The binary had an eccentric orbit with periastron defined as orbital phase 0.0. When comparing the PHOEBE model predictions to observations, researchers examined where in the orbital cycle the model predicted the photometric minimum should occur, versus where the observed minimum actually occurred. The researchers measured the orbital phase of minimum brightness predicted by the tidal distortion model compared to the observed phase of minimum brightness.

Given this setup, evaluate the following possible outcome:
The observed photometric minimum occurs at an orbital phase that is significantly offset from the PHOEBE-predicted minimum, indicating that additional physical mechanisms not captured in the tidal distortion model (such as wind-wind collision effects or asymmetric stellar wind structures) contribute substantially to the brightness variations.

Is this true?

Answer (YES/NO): YES